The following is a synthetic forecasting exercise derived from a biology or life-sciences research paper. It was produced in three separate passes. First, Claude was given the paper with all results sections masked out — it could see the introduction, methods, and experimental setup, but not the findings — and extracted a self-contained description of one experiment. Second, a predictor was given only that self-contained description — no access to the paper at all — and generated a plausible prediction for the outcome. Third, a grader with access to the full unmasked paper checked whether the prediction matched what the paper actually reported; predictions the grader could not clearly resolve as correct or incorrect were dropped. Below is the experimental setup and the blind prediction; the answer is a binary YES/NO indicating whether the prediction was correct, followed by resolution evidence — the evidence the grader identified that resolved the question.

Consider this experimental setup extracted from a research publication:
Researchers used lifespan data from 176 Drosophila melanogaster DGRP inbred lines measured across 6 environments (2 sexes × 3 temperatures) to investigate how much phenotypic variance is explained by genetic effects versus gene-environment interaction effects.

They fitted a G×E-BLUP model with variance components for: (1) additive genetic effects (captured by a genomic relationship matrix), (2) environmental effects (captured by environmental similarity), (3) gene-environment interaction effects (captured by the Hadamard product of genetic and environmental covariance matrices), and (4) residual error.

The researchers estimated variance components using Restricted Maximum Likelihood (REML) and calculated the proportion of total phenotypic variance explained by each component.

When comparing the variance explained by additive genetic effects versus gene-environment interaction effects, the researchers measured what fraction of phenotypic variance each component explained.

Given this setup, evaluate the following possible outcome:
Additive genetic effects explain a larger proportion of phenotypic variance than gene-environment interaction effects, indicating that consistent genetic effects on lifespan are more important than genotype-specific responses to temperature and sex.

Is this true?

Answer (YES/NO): YES